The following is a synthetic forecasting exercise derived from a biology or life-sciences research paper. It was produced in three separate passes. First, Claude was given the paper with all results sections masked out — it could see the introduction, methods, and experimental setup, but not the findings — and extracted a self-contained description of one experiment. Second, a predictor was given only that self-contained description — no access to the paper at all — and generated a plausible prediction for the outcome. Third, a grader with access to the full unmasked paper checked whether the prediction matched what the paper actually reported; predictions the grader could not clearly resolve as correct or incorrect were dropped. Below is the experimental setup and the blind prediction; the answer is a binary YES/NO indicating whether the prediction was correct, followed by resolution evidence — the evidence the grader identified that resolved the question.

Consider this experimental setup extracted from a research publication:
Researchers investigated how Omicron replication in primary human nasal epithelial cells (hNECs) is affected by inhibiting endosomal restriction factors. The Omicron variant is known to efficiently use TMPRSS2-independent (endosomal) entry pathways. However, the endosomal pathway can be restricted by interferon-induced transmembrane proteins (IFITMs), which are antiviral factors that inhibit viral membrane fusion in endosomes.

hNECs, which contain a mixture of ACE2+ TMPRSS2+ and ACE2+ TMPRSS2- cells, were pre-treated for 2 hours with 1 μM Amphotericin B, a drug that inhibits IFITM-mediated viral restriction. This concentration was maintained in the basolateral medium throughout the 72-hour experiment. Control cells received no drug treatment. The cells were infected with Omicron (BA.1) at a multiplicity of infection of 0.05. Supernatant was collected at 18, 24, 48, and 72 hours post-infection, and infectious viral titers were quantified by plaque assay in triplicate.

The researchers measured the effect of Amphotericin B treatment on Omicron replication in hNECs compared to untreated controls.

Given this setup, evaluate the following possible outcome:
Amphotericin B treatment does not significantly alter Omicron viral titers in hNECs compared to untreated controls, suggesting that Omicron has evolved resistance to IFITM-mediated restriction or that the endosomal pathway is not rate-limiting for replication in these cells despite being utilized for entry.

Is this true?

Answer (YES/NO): YES